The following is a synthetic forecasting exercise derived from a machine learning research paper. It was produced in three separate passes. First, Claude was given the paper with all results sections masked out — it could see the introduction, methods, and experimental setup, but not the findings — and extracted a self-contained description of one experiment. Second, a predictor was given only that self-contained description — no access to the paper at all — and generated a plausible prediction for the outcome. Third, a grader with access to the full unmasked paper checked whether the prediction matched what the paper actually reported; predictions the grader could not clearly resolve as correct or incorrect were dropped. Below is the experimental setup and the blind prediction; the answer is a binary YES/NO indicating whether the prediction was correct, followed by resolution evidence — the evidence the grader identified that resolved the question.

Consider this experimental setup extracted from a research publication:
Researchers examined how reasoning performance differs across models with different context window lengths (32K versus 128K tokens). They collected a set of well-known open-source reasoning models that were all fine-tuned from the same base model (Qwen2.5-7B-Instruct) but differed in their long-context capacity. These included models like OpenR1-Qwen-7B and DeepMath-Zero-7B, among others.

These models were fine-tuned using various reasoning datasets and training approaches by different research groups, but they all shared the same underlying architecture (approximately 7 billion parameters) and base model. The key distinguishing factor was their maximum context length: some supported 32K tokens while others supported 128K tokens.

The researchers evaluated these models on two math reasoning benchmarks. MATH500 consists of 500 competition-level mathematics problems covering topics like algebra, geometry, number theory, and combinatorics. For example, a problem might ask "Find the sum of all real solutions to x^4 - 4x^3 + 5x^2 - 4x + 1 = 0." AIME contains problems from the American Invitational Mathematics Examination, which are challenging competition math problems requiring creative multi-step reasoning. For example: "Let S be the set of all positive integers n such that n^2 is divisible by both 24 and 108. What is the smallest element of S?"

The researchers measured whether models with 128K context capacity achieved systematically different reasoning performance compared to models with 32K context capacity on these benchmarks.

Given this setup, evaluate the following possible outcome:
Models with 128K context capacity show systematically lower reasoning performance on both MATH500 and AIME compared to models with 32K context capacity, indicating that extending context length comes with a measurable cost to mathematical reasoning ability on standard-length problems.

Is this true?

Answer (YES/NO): NO